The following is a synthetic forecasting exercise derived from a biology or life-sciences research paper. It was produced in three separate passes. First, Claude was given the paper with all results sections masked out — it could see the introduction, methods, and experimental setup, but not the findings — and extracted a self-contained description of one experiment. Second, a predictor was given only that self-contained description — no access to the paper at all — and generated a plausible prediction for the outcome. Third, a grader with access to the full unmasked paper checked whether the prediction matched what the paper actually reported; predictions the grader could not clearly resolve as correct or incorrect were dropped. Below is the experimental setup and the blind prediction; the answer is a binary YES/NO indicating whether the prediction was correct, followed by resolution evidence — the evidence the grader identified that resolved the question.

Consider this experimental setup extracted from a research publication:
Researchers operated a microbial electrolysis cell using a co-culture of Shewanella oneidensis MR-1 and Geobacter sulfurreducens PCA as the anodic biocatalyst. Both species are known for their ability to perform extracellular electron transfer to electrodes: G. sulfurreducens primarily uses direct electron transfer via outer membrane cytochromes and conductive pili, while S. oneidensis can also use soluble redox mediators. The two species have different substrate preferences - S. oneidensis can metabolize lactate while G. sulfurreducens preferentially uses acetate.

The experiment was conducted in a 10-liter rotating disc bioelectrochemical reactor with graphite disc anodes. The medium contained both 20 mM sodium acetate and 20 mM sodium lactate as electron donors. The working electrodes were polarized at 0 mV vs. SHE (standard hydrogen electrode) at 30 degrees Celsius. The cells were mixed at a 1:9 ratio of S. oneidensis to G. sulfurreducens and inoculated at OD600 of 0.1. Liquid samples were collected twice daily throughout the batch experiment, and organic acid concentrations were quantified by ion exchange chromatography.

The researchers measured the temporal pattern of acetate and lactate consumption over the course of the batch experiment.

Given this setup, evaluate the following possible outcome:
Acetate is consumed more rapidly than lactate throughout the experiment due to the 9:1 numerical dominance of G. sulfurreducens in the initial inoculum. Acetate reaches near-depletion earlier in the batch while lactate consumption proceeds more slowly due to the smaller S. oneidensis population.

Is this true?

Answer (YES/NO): YES